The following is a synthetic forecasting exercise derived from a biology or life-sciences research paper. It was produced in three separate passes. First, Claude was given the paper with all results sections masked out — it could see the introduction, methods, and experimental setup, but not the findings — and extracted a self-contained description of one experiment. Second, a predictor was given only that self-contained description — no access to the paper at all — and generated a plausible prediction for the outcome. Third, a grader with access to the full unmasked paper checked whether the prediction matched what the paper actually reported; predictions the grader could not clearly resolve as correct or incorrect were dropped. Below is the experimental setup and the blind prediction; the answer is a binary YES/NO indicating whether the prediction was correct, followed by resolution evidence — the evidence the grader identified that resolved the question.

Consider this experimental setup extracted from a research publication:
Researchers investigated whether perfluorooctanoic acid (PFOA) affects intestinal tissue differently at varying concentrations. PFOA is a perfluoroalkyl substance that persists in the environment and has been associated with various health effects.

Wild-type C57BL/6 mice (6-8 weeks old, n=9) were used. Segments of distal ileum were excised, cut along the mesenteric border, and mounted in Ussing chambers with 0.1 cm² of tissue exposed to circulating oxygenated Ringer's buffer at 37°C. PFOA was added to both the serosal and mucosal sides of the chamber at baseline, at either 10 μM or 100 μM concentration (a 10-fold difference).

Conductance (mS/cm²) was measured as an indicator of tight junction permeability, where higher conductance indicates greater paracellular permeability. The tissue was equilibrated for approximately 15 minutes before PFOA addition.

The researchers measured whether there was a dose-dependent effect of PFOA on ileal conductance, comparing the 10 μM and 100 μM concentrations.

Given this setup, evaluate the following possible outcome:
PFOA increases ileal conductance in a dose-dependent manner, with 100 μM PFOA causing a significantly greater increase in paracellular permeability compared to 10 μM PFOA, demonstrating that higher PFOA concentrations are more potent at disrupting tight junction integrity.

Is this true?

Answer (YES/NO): NO